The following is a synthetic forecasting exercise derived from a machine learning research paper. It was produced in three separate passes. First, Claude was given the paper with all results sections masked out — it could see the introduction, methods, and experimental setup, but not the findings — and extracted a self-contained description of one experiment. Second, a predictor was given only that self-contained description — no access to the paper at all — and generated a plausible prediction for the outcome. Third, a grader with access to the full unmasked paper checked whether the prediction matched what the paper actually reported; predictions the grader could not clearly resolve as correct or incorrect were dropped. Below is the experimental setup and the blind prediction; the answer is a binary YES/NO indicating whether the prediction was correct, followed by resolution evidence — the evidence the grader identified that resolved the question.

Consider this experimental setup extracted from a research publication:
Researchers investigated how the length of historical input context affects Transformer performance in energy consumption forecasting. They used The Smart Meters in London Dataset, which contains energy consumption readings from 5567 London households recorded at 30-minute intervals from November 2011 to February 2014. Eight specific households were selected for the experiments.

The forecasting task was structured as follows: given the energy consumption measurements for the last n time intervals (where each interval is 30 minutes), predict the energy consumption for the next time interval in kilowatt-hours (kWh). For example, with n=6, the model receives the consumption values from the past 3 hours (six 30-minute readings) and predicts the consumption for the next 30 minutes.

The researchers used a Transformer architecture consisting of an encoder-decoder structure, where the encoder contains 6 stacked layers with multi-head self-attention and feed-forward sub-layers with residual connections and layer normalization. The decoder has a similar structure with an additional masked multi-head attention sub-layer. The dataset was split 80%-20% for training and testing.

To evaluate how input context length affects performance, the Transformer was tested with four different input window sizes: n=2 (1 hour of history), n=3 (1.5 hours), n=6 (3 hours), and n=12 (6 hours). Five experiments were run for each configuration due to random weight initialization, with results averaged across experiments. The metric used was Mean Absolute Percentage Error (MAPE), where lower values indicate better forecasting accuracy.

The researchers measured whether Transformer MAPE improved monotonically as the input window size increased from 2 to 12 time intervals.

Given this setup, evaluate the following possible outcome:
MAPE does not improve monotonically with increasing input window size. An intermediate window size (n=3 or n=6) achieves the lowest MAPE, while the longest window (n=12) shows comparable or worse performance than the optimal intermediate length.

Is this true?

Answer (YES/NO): YES